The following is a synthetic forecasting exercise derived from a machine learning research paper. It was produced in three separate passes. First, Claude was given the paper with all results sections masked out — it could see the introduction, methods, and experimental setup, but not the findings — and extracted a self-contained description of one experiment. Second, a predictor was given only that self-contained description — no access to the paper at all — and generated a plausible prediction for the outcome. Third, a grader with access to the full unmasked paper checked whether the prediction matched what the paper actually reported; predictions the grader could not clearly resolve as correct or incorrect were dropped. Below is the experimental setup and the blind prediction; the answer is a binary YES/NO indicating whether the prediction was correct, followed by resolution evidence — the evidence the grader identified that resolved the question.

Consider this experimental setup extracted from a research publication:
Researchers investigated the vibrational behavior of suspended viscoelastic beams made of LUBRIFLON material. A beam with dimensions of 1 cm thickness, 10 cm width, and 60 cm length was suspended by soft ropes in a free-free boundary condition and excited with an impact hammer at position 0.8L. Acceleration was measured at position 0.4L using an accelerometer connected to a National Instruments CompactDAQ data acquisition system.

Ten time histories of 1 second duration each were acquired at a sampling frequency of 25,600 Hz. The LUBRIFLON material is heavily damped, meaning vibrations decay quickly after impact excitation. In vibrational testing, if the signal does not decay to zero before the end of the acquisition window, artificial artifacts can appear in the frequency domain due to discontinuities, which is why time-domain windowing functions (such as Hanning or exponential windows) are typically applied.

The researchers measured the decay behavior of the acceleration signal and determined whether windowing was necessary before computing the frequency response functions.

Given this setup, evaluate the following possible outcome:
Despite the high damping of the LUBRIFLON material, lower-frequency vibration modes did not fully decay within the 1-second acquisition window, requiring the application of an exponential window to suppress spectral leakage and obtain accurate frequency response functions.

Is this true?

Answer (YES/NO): NO